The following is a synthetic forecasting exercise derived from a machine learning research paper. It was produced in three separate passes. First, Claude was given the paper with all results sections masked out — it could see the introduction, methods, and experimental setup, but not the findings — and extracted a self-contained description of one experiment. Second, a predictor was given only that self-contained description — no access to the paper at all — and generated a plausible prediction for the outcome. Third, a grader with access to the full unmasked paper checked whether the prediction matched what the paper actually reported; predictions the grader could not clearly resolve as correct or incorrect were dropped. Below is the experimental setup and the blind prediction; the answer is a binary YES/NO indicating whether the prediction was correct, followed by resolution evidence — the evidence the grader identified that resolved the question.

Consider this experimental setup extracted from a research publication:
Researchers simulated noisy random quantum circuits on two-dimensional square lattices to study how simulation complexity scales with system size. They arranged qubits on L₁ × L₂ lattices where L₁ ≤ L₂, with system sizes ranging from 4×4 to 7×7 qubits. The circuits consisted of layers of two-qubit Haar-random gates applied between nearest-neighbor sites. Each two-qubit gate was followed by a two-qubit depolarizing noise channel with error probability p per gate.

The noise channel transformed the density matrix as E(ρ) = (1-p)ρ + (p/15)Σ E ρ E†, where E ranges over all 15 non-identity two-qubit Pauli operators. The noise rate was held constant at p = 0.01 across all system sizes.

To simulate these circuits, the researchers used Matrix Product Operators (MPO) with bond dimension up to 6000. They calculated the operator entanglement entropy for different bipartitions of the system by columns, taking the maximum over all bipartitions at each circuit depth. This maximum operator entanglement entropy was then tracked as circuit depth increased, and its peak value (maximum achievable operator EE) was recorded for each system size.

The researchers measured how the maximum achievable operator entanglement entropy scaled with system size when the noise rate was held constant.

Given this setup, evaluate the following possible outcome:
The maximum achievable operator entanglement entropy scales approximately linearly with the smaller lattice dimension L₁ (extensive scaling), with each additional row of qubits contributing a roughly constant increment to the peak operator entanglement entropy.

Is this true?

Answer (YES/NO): YES